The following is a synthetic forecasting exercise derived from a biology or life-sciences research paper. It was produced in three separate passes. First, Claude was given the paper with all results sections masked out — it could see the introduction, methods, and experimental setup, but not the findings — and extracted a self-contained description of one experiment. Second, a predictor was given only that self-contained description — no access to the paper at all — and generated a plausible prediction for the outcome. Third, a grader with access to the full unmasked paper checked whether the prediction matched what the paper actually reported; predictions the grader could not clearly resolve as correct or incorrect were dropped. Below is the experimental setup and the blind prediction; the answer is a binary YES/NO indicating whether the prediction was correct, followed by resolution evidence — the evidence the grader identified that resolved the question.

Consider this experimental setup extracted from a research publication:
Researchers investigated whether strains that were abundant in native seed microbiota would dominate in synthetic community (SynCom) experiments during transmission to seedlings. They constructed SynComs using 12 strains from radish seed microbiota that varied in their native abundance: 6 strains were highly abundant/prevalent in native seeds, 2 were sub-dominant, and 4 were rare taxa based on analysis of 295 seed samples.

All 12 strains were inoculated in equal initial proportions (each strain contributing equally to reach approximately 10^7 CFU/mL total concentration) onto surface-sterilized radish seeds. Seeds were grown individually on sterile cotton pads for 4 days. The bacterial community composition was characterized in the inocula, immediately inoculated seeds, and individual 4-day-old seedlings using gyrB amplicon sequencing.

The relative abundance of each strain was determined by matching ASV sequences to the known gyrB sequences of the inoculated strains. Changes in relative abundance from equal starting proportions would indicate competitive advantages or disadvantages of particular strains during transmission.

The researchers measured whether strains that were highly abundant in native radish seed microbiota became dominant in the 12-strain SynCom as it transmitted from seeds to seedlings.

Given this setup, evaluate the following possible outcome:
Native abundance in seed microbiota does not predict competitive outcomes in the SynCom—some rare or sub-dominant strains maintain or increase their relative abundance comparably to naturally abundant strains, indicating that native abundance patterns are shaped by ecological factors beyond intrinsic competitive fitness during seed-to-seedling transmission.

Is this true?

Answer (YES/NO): YES